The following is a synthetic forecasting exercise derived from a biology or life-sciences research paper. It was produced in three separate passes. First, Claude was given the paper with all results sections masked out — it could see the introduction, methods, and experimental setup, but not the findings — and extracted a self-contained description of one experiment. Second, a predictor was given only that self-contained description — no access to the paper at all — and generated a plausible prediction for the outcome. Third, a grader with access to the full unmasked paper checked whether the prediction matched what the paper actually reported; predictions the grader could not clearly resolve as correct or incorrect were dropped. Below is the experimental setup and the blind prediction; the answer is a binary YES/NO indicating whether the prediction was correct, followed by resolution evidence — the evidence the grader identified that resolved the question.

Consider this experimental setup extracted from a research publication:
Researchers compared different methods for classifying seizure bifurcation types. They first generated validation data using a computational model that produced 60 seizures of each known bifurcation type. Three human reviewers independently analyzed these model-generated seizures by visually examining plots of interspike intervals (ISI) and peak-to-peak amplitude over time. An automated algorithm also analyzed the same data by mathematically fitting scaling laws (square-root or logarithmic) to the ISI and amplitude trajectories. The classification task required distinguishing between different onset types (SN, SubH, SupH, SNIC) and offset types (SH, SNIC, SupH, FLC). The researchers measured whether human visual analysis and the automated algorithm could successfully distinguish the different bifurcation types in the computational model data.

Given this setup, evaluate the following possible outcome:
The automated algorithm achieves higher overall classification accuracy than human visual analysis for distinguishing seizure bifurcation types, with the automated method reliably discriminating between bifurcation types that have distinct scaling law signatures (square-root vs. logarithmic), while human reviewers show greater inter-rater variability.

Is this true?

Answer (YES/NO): NO